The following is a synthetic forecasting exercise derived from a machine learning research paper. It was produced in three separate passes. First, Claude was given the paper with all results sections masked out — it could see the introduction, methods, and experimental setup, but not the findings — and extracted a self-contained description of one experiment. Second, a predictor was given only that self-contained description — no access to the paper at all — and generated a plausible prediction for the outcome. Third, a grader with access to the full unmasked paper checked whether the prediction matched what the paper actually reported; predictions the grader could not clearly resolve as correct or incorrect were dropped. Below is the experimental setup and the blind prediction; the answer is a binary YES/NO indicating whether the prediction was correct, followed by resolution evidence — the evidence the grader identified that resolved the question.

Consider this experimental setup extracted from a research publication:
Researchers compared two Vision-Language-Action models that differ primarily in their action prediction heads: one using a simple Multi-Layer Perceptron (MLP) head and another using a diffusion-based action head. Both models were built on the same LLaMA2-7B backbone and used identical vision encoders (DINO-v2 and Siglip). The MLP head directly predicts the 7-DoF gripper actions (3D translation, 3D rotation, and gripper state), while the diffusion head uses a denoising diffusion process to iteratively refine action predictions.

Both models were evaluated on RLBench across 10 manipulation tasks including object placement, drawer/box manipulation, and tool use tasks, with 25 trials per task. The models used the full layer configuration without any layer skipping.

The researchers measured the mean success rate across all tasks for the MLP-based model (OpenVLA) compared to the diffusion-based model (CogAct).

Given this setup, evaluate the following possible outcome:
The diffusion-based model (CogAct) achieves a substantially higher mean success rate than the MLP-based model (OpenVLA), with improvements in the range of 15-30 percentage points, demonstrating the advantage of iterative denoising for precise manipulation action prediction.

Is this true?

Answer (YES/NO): NO